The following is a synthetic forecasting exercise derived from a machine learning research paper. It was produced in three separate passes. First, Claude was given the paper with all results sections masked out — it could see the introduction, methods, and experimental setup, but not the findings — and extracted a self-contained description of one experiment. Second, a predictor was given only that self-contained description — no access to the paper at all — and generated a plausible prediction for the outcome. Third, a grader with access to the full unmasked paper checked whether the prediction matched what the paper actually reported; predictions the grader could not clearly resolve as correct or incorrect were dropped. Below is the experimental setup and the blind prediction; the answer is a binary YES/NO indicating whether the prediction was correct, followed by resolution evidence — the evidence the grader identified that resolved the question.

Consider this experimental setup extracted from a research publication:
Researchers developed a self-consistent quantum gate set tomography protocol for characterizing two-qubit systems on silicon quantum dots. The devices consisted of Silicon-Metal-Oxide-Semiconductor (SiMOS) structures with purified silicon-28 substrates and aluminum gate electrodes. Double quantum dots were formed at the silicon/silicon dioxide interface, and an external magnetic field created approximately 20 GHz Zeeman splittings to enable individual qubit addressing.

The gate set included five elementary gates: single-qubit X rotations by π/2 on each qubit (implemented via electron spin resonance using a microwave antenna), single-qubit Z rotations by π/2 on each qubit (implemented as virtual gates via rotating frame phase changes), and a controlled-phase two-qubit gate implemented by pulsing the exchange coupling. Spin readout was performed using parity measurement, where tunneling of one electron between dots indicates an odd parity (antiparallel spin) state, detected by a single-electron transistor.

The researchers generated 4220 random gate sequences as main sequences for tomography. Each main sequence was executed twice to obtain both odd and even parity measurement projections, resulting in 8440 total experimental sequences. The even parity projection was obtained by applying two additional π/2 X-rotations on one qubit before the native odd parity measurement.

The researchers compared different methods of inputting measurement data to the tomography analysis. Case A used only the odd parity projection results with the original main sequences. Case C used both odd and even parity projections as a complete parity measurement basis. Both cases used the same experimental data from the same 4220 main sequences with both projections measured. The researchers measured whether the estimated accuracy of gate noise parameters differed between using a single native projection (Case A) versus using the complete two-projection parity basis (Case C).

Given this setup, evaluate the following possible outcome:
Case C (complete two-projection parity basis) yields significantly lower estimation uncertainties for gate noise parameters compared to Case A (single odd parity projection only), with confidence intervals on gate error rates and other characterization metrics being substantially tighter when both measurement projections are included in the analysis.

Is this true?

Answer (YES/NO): NO